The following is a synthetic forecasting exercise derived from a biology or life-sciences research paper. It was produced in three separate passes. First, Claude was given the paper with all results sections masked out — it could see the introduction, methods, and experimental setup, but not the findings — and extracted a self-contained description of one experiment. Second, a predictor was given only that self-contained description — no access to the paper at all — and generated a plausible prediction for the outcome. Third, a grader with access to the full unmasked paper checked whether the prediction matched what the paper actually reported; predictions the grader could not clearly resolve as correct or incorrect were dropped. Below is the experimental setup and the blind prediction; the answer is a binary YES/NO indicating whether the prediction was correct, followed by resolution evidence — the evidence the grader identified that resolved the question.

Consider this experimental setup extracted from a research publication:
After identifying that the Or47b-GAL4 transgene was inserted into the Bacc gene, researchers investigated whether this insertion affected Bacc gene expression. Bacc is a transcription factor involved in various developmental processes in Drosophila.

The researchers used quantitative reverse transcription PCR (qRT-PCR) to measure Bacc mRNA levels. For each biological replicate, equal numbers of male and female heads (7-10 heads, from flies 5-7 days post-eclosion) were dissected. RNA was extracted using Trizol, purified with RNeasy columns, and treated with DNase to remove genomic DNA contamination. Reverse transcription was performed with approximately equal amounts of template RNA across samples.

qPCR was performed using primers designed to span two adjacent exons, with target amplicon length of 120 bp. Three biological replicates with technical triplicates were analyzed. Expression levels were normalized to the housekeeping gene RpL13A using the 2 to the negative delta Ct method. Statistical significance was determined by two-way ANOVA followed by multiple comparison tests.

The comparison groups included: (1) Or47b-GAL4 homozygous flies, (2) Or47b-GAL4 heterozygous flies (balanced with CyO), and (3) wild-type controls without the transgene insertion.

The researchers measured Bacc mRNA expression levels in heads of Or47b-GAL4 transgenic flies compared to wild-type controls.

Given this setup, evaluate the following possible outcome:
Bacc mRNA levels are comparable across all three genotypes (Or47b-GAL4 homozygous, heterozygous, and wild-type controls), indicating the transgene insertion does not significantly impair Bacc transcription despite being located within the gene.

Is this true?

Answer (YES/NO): NO